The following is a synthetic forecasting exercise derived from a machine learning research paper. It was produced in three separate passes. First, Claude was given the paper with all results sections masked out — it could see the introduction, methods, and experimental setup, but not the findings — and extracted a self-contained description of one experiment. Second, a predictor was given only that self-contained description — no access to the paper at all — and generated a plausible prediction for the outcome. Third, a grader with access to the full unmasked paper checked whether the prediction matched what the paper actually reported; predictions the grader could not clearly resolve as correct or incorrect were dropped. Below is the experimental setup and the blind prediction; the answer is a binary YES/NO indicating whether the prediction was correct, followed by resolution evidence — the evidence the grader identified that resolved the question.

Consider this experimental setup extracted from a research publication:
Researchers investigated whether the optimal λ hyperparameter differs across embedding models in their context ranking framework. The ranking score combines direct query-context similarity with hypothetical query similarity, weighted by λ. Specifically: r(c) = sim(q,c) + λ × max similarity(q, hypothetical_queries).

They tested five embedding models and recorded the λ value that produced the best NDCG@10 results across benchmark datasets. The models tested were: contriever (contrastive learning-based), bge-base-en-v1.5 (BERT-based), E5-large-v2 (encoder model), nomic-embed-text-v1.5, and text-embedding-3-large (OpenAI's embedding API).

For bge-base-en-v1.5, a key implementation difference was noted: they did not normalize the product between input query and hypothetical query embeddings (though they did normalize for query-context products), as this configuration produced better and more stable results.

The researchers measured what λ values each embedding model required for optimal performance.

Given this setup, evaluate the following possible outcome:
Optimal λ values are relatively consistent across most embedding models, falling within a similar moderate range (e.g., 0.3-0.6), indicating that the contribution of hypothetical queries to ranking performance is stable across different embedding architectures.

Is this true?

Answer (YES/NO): NO